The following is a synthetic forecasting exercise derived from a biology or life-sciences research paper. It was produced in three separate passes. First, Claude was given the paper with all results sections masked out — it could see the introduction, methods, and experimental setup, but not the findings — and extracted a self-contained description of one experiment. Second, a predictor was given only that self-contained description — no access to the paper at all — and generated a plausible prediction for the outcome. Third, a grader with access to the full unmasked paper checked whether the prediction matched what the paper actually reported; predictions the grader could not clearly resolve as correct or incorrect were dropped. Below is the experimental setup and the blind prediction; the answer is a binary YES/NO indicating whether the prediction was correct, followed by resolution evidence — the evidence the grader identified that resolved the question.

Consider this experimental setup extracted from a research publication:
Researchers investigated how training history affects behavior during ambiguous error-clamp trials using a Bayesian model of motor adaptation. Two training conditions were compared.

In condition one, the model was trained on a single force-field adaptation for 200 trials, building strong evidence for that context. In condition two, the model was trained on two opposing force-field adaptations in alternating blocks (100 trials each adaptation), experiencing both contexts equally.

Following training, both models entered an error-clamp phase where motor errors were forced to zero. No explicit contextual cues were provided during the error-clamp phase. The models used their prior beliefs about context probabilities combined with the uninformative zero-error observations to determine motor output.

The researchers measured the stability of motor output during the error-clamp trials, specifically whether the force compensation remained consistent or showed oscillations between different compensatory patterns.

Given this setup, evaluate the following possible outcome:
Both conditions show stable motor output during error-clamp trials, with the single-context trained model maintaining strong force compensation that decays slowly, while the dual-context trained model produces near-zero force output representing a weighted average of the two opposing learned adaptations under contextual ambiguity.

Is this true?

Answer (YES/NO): NO